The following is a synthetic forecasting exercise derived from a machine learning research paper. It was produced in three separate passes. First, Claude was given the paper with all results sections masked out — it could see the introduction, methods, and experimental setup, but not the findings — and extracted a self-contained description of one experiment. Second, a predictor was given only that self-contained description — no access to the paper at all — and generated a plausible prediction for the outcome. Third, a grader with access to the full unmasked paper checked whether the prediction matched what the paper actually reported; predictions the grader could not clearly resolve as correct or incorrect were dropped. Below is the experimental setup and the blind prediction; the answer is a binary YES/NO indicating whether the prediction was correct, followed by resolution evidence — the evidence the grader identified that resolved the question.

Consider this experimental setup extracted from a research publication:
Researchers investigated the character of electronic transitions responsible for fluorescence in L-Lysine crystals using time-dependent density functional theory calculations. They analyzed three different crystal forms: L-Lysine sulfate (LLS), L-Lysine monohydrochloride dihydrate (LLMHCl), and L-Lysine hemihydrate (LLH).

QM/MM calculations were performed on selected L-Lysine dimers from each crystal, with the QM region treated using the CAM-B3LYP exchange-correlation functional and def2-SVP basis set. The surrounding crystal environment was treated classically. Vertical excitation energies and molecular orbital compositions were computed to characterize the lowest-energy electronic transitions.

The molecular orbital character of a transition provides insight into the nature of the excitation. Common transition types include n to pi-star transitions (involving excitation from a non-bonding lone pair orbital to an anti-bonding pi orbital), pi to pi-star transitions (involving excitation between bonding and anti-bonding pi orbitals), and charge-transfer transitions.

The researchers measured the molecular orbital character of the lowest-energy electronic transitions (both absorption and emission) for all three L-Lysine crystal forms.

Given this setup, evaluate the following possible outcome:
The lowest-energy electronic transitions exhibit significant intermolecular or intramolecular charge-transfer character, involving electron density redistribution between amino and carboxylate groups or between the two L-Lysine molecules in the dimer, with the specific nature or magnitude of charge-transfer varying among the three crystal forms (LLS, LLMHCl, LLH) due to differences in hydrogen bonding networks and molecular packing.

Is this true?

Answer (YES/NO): NO